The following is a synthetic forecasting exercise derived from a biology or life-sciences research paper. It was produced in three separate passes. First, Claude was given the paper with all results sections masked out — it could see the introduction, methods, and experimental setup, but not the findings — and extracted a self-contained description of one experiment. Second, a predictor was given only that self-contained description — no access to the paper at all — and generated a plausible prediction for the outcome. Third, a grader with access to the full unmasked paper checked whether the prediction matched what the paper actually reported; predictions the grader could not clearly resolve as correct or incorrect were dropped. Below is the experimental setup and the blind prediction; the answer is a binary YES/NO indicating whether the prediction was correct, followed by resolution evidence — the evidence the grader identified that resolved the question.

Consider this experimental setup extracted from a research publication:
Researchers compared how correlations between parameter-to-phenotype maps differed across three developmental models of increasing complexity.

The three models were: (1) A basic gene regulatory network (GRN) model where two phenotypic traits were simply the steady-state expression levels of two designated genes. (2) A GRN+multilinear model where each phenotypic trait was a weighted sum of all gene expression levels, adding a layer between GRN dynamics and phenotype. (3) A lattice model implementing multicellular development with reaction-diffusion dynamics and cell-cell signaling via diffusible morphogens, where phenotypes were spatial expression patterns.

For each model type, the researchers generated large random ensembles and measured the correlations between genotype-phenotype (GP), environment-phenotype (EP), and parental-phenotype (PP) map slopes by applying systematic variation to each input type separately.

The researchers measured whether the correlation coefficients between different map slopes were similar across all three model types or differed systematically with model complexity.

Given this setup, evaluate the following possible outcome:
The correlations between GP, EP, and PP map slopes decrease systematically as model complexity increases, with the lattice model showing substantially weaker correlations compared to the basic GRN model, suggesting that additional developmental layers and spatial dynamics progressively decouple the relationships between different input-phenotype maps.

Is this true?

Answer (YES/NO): NO